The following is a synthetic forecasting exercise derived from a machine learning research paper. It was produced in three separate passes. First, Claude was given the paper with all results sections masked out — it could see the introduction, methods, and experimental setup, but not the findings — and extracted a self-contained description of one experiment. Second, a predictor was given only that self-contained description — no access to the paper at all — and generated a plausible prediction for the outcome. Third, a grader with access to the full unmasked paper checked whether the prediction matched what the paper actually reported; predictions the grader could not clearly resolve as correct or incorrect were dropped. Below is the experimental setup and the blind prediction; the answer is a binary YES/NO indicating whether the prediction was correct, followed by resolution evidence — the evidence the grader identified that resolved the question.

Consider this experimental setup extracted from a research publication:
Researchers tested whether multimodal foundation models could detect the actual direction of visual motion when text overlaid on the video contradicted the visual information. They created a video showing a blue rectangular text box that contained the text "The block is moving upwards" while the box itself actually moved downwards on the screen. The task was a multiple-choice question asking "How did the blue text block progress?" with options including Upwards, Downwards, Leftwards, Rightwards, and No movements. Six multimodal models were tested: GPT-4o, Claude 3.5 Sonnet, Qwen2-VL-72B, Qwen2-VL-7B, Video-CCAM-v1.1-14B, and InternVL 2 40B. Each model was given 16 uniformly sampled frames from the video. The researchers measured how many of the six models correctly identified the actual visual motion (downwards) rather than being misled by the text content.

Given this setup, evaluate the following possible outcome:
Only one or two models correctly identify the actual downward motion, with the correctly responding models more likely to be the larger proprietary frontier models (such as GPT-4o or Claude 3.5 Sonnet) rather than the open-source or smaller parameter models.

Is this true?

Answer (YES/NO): NO